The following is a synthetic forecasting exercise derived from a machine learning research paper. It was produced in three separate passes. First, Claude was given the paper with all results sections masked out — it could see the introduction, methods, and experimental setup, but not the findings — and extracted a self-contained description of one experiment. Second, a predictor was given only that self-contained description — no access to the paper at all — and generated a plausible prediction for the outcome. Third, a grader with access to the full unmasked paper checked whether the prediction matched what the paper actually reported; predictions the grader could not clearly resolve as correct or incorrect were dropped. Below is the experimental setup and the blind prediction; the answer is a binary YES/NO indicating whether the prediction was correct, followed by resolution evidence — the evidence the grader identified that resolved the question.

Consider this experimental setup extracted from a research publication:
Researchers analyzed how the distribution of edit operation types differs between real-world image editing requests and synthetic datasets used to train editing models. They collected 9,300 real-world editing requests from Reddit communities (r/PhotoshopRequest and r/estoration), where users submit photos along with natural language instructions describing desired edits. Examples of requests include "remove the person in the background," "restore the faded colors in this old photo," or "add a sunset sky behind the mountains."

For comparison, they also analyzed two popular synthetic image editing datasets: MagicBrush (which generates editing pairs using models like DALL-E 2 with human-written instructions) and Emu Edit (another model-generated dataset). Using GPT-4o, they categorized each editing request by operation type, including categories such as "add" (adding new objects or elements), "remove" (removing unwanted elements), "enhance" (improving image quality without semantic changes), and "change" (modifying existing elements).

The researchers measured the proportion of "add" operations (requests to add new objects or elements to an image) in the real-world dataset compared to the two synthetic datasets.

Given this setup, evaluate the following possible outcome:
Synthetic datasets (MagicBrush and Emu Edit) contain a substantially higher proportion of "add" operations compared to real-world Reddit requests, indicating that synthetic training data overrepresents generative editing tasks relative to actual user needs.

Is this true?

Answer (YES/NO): YES